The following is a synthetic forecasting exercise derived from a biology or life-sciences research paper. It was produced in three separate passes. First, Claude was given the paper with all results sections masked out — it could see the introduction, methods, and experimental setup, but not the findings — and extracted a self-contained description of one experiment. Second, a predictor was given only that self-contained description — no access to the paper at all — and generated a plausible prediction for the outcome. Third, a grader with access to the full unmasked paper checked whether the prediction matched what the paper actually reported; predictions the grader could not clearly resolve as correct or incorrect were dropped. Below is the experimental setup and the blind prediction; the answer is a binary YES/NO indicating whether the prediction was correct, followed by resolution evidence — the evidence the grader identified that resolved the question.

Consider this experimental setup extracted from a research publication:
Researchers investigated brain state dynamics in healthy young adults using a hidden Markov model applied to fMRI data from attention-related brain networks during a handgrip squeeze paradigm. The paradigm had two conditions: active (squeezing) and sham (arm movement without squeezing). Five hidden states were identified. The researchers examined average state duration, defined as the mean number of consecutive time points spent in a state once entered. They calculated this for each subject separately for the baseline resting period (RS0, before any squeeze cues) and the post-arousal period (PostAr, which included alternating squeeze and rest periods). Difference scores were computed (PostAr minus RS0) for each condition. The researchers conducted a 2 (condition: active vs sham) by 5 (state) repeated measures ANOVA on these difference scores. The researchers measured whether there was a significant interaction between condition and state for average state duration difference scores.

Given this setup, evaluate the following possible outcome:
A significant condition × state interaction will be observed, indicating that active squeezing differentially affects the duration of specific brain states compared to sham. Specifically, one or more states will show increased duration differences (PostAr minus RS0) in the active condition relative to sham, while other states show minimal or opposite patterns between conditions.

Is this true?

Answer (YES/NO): NO